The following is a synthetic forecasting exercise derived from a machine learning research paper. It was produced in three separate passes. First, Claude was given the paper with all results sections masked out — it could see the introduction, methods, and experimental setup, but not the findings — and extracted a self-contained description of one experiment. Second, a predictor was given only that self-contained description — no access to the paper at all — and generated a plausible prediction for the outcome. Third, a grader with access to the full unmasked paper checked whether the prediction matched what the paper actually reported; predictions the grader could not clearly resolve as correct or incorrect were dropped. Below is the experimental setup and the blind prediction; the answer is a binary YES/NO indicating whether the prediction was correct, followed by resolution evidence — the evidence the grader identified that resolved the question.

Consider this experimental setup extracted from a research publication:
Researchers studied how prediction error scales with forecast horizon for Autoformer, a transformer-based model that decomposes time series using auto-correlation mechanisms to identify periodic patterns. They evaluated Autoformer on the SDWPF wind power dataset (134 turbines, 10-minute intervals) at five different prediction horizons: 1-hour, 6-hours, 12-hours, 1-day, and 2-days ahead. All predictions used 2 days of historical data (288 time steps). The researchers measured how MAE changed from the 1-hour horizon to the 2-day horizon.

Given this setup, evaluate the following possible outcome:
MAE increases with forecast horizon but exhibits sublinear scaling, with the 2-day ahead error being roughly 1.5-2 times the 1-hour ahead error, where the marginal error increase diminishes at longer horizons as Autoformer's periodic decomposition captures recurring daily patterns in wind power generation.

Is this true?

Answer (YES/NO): NO